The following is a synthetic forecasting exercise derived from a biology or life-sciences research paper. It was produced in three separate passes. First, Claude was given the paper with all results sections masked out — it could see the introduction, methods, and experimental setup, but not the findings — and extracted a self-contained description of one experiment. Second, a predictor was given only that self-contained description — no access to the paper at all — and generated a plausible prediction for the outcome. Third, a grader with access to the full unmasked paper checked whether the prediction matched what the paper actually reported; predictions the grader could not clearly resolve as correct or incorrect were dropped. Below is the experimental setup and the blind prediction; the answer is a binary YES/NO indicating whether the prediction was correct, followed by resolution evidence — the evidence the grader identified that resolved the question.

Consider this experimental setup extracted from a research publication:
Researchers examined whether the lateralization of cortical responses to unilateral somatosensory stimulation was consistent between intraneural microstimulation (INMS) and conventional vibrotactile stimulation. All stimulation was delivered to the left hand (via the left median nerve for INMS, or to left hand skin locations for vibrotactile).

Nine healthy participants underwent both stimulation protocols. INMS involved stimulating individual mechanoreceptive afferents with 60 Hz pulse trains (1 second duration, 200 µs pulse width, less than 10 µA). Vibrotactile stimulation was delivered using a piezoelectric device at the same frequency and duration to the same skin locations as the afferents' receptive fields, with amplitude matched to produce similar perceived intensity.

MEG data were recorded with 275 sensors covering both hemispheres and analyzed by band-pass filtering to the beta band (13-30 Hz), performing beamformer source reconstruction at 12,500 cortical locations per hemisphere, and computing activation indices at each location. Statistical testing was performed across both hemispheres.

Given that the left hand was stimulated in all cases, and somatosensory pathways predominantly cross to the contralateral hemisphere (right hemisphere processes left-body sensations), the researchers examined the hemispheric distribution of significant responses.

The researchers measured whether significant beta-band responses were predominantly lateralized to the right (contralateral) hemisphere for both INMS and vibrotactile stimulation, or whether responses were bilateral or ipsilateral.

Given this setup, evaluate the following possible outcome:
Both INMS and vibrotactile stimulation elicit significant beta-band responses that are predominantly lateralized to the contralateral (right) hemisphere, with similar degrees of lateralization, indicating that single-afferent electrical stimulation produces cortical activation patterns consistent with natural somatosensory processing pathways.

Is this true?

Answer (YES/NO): YES